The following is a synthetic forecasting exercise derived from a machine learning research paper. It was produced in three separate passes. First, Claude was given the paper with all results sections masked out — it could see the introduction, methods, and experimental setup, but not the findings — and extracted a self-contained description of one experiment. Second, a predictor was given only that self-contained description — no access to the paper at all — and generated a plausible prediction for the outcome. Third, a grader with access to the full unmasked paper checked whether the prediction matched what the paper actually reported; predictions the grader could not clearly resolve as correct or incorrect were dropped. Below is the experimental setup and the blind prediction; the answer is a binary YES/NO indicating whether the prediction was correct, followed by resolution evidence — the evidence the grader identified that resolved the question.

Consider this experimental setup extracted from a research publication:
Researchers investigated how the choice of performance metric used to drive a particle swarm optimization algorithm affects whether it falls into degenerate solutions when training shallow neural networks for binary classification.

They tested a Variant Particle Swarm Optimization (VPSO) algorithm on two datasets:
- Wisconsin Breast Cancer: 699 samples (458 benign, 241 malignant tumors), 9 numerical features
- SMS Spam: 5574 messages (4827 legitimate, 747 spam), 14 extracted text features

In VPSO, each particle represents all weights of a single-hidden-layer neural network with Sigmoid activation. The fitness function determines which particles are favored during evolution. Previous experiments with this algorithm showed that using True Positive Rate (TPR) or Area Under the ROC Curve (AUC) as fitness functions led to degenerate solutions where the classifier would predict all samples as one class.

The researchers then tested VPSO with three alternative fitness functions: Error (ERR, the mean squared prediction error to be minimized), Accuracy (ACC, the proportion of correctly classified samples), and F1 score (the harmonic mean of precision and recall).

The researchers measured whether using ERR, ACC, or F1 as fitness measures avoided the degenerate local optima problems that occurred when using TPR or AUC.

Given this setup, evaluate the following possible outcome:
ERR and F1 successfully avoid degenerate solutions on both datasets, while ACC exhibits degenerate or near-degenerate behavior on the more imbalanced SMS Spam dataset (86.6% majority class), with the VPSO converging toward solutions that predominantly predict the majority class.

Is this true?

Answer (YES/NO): NO